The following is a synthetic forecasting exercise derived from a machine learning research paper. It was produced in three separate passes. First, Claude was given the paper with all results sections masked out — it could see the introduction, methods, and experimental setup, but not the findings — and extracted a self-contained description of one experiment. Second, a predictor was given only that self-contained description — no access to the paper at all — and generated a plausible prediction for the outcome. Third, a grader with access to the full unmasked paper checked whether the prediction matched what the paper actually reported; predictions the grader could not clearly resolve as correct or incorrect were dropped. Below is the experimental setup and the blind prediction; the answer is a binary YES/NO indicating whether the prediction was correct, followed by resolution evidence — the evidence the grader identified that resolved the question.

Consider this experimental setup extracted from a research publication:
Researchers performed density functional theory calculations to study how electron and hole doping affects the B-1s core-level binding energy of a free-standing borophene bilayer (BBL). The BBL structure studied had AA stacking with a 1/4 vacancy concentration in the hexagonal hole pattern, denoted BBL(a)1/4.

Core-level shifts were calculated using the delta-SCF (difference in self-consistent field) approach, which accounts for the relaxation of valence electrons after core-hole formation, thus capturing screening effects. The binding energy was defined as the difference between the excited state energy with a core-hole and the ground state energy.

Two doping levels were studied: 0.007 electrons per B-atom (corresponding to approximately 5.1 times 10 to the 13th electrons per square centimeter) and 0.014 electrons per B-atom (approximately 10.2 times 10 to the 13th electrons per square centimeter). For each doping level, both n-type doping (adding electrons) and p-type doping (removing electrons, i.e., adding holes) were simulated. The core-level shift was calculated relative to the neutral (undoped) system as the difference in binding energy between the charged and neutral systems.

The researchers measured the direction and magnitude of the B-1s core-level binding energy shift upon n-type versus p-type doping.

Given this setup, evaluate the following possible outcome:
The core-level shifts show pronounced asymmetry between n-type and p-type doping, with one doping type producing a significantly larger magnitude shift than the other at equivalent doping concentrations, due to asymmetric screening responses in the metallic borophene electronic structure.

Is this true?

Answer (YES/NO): NO